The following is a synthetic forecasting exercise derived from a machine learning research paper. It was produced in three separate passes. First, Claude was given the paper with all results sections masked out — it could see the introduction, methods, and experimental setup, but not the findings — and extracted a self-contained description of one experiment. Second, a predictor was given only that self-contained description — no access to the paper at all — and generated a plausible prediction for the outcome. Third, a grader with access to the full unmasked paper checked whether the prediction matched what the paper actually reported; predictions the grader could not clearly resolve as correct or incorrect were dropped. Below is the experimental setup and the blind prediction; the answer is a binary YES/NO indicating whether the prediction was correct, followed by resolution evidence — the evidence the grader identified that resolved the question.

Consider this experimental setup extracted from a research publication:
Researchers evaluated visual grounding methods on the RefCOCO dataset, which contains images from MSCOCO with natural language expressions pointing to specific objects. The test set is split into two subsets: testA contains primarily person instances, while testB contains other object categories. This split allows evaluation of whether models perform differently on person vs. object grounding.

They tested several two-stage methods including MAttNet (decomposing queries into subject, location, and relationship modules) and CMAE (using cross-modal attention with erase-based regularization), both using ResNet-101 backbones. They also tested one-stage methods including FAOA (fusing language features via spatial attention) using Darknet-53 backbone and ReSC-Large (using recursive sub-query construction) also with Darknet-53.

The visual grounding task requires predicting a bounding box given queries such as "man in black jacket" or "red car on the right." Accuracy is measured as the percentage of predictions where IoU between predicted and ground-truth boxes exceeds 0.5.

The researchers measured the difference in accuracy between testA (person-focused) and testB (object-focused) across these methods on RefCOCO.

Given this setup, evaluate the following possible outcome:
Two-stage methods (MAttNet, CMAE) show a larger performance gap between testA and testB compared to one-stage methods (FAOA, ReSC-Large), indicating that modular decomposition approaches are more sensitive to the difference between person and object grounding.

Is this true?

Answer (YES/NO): YES